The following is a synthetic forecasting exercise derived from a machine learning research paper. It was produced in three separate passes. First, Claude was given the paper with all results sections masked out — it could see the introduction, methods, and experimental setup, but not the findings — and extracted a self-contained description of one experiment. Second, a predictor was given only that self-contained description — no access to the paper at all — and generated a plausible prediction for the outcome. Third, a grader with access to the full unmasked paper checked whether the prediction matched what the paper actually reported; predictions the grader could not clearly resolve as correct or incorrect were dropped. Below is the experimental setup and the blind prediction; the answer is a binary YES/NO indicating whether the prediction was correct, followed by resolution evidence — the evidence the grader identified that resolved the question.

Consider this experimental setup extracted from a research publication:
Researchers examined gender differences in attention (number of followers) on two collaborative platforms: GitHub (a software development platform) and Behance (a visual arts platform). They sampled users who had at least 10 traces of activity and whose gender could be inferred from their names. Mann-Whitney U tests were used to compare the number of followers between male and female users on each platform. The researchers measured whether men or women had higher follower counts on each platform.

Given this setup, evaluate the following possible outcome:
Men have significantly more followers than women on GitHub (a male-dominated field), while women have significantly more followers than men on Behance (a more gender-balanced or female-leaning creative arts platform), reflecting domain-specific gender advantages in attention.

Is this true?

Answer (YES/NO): NO